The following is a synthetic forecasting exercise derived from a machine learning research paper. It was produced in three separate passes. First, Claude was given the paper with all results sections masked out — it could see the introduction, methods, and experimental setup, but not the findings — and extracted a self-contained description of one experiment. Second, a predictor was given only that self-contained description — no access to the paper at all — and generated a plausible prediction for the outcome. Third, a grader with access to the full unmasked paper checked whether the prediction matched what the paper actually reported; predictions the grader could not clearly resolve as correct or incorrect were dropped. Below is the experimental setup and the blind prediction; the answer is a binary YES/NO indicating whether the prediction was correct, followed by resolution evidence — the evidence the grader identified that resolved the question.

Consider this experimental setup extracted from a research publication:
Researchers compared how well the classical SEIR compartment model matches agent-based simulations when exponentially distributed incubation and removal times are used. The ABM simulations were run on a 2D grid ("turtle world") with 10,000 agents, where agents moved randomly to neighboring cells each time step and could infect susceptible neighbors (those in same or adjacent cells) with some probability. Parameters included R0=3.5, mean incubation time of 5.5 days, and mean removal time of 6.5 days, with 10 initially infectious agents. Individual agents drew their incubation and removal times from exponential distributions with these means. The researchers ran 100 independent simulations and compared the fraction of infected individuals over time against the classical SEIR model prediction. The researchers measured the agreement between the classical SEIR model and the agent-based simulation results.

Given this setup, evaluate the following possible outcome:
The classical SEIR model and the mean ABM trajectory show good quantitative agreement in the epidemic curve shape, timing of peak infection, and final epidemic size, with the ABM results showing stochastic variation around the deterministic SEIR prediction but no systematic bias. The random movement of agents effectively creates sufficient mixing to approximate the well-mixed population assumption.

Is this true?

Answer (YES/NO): NO